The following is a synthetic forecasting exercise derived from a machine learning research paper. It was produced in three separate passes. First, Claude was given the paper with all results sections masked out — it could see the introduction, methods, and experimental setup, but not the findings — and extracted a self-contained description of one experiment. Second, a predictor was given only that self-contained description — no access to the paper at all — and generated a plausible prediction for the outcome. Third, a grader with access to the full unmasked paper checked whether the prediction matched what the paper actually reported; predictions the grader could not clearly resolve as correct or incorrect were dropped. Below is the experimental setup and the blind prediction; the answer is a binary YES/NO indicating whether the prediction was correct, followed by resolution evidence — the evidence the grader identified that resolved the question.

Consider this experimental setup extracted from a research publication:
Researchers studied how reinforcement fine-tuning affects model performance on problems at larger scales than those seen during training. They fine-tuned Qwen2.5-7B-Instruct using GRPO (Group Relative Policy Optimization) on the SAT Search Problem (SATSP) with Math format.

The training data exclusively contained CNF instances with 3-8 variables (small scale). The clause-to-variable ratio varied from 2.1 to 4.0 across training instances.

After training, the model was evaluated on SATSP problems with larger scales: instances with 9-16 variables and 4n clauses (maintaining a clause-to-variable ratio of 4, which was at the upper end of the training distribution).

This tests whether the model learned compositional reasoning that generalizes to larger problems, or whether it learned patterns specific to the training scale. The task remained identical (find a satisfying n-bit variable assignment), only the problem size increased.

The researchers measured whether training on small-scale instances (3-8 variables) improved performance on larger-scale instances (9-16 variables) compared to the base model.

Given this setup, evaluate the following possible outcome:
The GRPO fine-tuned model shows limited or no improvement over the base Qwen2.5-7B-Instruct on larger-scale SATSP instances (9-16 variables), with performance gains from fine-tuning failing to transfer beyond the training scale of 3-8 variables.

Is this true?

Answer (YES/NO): NO